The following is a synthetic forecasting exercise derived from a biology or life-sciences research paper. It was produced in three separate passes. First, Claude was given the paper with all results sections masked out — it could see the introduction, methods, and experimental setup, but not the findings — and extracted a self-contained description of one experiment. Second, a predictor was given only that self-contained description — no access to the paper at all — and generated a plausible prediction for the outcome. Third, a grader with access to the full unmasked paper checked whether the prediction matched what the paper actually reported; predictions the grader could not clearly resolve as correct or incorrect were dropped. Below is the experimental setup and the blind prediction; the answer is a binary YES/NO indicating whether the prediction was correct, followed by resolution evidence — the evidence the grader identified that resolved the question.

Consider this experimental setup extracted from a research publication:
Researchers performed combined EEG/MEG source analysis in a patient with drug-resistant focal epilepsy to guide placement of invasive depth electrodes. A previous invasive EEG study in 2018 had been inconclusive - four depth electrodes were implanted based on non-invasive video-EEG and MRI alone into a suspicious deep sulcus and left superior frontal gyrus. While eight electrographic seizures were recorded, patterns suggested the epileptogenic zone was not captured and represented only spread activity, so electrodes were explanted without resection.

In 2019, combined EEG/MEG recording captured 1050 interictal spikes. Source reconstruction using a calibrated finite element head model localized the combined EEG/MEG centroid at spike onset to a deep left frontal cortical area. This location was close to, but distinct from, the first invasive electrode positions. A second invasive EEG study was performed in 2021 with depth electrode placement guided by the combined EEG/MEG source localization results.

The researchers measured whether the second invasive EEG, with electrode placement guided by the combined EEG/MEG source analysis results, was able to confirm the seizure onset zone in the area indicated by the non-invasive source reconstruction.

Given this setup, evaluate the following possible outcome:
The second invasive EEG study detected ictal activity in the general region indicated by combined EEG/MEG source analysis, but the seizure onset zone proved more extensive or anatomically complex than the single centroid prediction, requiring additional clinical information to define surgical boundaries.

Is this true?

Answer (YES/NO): NO